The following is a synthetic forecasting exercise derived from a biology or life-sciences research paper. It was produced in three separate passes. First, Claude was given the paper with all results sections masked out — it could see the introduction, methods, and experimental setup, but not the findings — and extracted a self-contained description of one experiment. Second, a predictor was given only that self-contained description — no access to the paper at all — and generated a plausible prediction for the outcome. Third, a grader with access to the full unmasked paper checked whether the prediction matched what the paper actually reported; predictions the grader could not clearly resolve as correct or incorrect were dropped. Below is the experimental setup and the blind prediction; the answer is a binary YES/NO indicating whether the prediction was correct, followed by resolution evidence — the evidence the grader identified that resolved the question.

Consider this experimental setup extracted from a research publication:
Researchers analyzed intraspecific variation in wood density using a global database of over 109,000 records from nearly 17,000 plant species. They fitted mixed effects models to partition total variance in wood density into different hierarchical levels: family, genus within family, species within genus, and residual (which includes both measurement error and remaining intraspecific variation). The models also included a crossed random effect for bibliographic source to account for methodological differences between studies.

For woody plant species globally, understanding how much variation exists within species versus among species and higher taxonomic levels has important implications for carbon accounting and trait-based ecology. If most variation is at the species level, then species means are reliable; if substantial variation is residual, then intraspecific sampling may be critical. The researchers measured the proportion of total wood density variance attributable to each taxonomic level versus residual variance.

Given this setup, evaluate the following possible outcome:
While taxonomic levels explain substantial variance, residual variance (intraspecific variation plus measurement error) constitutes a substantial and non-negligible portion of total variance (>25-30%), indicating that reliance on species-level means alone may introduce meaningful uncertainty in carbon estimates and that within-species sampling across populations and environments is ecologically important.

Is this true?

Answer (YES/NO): NO